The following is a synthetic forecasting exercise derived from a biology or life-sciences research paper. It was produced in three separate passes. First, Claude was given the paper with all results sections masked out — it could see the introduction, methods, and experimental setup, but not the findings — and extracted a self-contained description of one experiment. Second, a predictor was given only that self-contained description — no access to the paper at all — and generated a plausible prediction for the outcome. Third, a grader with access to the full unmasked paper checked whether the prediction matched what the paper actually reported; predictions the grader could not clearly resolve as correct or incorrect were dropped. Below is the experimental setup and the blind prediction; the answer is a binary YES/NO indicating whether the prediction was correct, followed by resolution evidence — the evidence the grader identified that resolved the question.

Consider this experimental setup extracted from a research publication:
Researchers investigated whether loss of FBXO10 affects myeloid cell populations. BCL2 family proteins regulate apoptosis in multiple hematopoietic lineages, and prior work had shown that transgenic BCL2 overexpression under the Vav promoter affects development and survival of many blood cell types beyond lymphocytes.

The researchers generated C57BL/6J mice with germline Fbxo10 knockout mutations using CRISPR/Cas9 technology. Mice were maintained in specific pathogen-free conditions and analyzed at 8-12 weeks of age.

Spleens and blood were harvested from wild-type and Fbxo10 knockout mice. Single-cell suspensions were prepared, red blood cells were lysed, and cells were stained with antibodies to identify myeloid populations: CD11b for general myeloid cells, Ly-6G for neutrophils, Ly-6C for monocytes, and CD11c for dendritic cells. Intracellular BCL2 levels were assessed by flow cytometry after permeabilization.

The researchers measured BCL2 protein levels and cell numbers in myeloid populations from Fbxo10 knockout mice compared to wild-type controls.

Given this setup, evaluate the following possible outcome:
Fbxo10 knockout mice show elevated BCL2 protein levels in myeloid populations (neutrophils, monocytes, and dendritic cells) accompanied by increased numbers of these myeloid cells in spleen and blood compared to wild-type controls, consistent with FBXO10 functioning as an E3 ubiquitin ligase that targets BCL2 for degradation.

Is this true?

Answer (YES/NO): NO